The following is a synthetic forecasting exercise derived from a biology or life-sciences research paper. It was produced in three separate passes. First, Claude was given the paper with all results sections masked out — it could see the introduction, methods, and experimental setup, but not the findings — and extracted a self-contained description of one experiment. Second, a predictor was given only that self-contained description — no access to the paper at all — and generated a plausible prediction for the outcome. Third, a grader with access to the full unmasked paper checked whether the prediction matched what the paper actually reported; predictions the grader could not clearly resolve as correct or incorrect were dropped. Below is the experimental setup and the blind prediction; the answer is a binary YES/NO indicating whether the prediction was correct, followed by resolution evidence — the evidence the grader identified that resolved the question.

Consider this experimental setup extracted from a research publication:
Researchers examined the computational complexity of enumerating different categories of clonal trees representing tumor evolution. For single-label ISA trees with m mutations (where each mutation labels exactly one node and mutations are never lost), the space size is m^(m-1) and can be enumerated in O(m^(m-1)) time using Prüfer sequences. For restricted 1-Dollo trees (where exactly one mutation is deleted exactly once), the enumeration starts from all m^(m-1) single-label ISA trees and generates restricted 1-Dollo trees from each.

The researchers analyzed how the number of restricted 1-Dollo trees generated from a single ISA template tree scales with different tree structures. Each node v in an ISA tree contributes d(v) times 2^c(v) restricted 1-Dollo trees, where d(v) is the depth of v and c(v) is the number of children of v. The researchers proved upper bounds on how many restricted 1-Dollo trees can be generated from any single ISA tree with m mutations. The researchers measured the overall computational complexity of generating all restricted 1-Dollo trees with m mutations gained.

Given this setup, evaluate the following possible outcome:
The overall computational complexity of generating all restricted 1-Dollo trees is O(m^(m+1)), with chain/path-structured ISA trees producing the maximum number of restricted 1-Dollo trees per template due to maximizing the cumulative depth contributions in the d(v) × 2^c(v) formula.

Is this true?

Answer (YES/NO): NO